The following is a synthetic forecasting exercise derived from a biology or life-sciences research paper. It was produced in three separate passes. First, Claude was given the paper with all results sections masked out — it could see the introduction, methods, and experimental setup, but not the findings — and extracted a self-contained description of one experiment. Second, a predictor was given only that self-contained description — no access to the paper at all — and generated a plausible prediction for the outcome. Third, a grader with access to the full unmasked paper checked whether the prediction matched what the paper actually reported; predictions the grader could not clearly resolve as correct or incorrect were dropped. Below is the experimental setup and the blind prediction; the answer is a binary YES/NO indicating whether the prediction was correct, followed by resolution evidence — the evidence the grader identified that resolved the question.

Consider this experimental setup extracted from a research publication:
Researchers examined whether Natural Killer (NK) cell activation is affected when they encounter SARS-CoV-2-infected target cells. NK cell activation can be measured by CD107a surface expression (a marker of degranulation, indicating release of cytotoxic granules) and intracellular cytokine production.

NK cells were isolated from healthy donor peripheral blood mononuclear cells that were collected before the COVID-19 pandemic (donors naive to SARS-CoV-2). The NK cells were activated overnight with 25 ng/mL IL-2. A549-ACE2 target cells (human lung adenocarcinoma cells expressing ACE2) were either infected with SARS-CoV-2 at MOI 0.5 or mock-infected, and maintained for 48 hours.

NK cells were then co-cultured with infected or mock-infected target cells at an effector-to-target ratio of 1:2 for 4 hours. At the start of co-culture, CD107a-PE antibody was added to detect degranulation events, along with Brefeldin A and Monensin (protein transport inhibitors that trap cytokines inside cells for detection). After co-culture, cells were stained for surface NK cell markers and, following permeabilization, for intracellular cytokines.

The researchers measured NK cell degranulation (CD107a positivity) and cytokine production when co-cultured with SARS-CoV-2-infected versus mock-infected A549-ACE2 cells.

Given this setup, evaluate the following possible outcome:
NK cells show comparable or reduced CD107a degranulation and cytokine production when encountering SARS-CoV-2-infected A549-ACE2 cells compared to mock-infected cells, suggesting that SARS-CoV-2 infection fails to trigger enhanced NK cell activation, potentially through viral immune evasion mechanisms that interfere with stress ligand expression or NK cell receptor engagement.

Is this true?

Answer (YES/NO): YES